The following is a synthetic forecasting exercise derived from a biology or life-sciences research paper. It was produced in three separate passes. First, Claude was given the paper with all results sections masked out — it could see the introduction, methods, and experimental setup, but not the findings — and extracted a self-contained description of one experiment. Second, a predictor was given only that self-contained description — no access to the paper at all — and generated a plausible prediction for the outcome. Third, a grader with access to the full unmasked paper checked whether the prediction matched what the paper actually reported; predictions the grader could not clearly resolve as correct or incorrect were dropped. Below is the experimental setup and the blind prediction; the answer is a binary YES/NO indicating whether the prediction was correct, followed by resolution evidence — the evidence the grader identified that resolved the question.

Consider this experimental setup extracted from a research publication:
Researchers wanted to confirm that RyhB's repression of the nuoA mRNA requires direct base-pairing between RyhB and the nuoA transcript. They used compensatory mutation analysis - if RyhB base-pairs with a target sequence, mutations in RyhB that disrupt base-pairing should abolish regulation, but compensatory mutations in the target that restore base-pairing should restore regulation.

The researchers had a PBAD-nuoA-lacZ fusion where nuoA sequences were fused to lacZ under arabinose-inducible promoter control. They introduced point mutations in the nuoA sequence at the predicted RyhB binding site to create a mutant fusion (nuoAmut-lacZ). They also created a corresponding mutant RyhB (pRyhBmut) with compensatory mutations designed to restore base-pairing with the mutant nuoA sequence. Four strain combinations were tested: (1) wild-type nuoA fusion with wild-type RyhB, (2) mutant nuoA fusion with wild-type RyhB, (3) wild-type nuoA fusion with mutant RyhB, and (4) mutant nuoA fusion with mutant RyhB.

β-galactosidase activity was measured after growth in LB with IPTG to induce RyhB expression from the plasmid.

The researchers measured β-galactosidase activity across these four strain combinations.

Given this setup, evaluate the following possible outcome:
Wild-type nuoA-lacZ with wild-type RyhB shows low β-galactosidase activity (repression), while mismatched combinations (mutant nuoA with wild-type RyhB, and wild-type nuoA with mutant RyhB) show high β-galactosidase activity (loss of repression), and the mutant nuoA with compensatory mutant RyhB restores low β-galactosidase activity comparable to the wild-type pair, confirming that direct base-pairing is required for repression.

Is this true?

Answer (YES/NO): YES